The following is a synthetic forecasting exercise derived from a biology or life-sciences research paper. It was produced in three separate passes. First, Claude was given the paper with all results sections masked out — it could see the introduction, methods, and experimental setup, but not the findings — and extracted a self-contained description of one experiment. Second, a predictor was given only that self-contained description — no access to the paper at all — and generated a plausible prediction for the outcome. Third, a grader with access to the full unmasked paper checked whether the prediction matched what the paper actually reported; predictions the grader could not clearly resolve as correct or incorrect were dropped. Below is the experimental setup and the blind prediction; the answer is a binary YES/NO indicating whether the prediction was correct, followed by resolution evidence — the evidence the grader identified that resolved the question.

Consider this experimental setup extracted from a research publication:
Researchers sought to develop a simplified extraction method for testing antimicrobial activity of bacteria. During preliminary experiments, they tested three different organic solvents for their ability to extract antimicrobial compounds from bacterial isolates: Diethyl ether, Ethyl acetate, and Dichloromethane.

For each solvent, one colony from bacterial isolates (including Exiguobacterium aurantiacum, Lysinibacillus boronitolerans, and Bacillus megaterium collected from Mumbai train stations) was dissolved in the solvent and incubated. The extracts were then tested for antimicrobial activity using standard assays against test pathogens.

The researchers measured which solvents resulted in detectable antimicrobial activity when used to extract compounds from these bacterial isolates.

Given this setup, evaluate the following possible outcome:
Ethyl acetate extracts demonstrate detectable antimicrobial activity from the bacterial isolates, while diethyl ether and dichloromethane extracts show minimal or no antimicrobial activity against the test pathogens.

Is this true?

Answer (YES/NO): NO